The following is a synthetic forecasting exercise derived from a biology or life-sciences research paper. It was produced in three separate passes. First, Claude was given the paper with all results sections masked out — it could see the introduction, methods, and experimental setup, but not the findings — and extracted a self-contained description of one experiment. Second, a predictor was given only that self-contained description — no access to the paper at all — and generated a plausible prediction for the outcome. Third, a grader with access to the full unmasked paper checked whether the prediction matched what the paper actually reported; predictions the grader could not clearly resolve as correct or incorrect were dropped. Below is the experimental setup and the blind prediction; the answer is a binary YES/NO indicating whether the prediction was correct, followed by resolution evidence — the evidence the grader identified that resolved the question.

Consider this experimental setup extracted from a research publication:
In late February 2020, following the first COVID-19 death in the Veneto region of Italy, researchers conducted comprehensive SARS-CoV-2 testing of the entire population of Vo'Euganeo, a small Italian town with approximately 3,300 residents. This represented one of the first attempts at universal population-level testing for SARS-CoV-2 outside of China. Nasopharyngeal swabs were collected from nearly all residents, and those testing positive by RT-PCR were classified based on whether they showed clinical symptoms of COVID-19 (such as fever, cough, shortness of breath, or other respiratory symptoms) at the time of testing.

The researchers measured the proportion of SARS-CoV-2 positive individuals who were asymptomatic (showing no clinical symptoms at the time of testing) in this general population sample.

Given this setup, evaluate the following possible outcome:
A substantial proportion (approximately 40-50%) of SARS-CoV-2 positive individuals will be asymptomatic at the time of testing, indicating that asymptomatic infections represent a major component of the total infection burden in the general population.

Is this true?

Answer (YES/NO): NO